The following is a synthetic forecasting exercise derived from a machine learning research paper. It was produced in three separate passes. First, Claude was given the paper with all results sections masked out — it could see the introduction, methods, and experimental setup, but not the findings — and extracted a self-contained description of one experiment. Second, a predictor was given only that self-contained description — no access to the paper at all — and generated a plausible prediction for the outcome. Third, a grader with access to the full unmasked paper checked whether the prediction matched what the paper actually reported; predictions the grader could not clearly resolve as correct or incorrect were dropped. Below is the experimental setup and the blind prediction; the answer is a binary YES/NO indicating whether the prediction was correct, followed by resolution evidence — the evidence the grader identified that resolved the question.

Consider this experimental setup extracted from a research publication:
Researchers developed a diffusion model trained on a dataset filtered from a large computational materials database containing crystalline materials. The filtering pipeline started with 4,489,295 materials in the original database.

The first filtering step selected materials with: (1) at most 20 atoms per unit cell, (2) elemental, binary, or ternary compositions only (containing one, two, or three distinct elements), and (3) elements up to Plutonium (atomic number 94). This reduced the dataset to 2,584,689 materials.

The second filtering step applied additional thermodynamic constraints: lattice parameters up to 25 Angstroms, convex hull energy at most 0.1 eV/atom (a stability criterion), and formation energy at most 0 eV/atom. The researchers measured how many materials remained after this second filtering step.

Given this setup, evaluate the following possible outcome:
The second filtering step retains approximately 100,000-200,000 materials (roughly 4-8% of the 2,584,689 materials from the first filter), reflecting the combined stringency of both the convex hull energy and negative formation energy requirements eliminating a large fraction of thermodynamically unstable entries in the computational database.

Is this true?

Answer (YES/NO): NO